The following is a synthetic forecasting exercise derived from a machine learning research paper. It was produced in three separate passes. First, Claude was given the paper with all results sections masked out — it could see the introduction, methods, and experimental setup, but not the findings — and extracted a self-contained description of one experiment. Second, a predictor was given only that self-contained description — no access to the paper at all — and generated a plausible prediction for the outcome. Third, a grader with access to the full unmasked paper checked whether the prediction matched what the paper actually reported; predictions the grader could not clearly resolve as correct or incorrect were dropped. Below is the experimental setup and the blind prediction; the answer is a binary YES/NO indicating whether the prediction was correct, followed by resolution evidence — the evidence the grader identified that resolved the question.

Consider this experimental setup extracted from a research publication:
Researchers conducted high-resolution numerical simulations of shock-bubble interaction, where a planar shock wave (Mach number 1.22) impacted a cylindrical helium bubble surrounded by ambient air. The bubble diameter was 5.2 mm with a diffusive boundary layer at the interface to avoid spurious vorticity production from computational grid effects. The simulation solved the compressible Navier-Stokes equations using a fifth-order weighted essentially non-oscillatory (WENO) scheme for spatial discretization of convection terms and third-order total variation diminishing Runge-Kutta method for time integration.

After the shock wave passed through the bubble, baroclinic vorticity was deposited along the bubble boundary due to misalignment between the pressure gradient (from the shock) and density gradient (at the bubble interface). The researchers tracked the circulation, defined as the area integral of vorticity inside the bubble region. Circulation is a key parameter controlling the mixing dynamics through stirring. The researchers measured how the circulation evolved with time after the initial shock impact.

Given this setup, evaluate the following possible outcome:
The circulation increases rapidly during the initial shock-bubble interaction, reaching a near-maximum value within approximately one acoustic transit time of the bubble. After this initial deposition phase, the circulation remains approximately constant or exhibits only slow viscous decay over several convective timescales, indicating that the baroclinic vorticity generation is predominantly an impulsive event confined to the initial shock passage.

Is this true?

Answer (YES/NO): YES